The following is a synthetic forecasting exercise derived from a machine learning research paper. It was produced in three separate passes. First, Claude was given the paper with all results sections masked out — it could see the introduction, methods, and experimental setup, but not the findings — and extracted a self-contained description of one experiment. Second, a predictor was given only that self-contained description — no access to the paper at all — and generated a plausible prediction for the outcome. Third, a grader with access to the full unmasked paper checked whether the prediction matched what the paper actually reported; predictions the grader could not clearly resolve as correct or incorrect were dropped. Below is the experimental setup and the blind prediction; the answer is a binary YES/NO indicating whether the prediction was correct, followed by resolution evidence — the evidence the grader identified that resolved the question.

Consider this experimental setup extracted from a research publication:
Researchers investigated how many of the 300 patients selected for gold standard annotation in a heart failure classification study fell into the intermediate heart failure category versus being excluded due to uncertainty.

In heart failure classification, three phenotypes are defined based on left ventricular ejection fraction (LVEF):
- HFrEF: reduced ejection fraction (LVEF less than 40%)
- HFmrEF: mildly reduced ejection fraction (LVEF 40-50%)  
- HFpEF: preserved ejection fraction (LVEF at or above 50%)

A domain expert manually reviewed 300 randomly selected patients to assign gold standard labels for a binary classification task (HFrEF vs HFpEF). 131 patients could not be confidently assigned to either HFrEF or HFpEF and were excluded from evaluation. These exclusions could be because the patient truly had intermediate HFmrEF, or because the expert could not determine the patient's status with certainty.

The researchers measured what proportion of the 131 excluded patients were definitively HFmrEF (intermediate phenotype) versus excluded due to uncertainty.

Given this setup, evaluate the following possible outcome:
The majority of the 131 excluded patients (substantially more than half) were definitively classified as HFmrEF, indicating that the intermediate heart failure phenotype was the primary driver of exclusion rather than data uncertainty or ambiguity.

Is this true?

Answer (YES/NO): NO